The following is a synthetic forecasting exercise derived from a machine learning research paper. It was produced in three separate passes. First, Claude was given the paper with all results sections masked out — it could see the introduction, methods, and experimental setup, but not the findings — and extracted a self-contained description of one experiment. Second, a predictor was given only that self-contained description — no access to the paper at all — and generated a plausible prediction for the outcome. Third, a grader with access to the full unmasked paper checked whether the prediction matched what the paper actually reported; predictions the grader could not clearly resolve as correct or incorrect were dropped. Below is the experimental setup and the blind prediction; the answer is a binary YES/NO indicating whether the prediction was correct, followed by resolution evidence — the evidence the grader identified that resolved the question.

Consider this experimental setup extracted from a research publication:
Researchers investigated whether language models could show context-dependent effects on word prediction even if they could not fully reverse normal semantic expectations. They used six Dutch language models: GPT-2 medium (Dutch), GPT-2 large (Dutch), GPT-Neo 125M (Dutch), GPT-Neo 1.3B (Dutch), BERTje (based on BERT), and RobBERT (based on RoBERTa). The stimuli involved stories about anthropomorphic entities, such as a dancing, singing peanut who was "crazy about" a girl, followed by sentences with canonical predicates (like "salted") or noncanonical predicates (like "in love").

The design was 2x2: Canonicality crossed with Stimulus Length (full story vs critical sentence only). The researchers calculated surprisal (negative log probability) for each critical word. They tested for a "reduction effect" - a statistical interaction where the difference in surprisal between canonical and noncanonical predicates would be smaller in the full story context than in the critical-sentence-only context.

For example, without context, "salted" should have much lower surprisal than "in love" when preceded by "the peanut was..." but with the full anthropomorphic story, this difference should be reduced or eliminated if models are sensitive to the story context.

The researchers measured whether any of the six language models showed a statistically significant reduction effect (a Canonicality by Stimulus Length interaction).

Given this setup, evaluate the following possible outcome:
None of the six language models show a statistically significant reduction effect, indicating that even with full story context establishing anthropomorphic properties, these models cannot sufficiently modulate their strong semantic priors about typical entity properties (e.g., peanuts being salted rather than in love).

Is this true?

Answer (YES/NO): NO